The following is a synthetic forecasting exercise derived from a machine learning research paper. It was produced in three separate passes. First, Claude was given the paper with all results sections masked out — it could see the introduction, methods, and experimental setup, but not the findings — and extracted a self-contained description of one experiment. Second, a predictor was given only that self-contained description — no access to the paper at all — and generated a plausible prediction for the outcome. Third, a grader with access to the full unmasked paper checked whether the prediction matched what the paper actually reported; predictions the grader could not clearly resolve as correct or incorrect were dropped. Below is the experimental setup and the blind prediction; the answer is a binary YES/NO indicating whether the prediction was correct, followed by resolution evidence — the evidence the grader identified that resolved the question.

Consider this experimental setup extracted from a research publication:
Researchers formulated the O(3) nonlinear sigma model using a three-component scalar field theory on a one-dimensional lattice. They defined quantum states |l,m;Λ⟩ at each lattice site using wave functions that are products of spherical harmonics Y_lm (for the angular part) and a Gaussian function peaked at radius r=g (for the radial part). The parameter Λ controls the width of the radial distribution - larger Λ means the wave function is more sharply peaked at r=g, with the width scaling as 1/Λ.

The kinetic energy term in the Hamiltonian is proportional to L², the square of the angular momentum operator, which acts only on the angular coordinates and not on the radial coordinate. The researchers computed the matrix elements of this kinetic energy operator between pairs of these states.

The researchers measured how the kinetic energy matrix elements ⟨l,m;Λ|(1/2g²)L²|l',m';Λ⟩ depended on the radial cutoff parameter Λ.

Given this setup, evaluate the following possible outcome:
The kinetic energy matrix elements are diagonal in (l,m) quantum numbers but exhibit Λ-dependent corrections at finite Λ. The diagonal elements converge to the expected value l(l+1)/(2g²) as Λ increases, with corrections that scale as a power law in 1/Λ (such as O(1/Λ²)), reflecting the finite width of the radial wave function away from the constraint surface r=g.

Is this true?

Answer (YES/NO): NO